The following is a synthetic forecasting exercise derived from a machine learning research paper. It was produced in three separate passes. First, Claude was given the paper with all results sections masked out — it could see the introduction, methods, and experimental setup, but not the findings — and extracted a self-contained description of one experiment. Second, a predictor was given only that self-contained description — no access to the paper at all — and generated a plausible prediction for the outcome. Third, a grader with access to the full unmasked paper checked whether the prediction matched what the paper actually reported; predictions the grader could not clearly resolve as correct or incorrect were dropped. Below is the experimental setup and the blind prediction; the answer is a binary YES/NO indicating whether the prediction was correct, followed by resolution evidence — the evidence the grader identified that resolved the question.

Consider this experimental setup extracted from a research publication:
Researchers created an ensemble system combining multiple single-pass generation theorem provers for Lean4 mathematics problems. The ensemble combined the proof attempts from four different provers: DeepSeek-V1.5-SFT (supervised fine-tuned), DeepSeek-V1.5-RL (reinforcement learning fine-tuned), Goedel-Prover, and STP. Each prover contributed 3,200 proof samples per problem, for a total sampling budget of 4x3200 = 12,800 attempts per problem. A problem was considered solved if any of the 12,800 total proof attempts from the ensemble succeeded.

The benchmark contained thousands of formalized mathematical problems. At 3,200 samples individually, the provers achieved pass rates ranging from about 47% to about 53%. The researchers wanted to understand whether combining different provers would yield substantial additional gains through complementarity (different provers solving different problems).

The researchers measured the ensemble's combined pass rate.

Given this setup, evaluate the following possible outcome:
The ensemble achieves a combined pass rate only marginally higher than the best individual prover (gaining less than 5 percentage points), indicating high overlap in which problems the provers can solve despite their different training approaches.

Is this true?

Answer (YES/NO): YES